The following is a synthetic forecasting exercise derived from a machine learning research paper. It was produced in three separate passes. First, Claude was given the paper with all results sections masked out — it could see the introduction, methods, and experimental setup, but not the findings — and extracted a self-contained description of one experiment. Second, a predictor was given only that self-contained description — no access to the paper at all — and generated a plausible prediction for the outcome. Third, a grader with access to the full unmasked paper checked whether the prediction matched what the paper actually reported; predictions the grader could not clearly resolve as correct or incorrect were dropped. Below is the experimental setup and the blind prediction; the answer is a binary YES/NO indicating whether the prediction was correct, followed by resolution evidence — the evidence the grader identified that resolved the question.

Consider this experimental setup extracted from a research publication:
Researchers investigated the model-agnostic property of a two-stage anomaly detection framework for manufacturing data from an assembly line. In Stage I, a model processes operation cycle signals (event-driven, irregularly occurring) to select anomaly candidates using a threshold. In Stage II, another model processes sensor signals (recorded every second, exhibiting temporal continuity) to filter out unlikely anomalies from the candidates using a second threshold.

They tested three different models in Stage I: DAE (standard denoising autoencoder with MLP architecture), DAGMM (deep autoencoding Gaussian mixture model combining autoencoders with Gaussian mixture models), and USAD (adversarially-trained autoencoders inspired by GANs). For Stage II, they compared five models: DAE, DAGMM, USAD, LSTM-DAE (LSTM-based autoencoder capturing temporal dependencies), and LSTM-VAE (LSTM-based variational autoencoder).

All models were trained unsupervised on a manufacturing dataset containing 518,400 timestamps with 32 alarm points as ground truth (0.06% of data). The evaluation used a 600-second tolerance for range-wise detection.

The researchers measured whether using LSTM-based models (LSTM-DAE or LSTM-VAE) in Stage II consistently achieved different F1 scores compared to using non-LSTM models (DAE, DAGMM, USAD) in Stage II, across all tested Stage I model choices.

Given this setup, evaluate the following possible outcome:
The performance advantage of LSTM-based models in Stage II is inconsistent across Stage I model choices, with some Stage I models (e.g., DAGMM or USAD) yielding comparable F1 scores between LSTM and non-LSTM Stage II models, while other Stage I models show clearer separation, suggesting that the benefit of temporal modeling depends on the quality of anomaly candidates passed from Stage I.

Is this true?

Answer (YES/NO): NO